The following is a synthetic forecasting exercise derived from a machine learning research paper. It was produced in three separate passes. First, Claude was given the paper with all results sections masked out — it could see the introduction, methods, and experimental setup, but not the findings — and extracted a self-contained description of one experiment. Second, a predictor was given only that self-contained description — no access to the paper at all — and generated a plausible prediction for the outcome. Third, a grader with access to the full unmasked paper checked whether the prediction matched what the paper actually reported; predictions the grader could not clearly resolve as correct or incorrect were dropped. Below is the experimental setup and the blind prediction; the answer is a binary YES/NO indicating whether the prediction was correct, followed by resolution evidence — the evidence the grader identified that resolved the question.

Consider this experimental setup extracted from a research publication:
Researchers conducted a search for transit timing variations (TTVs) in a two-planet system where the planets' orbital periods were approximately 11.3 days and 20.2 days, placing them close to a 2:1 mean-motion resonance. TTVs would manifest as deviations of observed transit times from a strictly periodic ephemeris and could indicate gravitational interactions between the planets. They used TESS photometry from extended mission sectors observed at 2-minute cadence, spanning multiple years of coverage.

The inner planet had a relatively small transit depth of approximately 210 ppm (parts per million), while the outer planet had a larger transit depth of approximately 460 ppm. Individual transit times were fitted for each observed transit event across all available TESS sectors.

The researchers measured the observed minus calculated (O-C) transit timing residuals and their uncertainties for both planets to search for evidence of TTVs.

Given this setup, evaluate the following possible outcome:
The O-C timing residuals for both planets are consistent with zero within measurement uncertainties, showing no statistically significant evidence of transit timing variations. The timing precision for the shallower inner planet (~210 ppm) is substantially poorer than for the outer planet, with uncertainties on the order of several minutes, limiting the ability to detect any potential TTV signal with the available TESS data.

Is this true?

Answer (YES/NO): YES